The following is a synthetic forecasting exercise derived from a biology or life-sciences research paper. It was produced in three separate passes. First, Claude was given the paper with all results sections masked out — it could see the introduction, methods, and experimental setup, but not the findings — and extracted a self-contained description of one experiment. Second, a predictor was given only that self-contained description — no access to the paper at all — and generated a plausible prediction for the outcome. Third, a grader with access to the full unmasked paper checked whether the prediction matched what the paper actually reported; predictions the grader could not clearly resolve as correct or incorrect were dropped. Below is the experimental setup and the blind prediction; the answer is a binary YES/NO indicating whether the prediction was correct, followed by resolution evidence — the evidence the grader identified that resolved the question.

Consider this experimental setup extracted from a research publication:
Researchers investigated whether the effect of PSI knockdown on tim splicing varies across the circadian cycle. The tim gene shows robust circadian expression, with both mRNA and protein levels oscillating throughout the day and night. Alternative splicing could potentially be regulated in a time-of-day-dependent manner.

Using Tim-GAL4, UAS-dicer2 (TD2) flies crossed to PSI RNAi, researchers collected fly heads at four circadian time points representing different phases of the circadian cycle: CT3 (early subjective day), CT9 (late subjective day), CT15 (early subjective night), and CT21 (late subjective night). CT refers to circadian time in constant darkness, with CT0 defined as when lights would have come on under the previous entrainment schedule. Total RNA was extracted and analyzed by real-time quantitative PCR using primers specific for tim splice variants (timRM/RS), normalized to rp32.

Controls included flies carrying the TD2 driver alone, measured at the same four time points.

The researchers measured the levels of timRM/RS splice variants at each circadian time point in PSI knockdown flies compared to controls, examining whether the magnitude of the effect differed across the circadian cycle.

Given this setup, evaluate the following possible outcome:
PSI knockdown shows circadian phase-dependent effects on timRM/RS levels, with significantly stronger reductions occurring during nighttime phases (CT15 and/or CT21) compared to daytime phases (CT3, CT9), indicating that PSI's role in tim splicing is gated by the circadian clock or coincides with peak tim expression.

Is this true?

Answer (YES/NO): NO